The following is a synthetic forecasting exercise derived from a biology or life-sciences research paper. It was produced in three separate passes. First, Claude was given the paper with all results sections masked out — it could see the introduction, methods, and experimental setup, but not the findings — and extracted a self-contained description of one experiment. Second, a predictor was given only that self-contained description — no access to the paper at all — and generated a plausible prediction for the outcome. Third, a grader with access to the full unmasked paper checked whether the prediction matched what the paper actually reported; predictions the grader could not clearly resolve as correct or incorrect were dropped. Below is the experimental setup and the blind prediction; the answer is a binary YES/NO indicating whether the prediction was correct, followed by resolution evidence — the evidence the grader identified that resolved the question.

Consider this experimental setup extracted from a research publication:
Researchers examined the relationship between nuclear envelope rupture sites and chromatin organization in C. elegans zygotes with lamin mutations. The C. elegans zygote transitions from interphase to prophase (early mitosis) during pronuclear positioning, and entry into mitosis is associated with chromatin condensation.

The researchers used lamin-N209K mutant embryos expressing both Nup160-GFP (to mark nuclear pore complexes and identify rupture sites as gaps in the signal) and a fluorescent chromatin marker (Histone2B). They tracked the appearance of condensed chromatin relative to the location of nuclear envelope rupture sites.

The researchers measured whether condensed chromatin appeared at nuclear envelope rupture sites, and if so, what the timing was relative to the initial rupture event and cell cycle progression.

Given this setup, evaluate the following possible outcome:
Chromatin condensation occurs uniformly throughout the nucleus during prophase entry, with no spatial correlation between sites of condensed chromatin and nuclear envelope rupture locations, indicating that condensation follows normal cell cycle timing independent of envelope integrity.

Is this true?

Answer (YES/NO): NO